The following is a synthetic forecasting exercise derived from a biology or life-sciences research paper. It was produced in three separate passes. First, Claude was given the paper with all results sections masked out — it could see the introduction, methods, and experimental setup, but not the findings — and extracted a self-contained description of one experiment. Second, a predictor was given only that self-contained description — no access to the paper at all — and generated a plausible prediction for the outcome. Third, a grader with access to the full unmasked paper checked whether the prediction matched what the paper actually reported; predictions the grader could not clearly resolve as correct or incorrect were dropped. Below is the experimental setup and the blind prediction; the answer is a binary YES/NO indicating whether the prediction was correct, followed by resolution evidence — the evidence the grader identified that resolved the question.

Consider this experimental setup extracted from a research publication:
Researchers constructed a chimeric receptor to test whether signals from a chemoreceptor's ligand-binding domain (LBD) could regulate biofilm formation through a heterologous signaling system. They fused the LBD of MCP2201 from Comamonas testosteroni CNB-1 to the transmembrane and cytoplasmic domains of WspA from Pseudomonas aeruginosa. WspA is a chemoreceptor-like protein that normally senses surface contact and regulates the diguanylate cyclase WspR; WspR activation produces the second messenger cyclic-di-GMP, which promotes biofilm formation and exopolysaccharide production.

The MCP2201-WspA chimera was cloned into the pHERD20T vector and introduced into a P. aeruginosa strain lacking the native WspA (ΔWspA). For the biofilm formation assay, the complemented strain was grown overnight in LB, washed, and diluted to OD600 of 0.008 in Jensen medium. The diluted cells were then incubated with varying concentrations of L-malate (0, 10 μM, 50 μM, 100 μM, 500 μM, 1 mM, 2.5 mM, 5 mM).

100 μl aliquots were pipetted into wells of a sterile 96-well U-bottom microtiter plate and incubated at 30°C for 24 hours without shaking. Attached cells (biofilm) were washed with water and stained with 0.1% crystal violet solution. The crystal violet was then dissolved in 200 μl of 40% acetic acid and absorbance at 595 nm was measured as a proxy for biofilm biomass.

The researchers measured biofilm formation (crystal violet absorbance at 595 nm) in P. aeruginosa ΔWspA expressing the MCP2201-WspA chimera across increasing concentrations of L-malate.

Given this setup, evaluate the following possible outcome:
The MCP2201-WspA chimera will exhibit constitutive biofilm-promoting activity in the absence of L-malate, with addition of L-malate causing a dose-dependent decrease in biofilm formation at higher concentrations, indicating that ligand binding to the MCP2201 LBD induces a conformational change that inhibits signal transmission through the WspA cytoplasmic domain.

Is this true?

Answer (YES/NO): NO